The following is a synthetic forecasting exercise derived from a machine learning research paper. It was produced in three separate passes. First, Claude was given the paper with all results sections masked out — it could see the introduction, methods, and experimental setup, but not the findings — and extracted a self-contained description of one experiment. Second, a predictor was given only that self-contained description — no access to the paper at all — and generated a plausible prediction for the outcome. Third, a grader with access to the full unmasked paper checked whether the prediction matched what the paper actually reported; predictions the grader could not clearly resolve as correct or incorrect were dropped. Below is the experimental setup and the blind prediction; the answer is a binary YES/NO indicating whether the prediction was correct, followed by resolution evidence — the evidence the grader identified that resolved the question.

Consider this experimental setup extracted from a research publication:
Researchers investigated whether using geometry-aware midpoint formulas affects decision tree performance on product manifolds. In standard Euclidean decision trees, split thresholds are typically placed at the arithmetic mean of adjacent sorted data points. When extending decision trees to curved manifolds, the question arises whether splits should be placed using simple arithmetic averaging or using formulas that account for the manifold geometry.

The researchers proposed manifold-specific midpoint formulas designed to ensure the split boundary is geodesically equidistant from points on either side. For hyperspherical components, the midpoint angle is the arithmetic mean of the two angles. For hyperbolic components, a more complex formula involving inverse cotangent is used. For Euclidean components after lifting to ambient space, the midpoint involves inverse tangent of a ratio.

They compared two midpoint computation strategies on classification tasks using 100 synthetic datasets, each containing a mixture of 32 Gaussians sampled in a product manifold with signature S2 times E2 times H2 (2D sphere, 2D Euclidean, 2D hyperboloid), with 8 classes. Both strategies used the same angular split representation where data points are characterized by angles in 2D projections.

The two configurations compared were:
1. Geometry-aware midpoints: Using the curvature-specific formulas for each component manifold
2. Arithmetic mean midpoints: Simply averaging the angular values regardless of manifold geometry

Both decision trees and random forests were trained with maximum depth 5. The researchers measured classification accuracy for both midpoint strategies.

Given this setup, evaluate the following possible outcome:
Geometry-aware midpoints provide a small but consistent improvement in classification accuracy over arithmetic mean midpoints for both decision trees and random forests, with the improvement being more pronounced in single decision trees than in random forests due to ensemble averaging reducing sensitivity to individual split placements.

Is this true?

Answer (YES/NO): NO